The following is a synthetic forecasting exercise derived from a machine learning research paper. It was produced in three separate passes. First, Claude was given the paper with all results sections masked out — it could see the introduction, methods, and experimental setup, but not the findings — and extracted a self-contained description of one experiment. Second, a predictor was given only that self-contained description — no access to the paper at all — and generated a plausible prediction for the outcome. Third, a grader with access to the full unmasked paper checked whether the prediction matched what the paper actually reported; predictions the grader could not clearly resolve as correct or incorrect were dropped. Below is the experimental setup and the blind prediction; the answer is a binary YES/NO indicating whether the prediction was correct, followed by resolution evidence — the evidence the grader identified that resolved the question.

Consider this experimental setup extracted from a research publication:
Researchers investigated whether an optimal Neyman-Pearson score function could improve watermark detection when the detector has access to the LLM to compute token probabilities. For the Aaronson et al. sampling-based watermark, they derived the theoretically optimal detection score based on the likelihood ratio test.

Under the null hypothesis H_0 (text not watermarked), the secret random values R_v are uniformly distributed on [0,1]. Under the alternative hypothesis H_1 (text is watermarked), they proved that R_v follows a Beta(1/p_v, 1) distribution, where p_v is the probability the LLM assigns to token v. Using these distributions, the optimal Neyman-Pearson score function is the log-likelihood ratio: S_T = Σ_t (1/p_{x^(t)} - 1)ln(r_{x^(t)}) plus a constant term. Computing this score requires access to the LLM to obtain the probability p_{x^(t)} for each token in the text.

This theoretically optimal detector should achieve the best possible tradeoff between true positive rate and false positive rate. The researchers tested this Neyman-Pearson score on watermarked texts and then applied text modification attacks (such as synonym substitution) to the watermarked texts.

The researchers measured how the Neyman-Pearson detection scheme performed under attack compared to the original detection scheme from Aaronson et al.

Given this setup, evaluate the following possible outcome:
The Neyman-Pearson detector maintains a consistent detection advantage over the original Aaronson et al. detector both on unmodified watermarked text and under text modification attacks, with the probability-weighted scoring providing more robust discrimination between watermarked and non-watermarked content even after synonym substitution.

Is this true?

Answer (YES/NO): NO